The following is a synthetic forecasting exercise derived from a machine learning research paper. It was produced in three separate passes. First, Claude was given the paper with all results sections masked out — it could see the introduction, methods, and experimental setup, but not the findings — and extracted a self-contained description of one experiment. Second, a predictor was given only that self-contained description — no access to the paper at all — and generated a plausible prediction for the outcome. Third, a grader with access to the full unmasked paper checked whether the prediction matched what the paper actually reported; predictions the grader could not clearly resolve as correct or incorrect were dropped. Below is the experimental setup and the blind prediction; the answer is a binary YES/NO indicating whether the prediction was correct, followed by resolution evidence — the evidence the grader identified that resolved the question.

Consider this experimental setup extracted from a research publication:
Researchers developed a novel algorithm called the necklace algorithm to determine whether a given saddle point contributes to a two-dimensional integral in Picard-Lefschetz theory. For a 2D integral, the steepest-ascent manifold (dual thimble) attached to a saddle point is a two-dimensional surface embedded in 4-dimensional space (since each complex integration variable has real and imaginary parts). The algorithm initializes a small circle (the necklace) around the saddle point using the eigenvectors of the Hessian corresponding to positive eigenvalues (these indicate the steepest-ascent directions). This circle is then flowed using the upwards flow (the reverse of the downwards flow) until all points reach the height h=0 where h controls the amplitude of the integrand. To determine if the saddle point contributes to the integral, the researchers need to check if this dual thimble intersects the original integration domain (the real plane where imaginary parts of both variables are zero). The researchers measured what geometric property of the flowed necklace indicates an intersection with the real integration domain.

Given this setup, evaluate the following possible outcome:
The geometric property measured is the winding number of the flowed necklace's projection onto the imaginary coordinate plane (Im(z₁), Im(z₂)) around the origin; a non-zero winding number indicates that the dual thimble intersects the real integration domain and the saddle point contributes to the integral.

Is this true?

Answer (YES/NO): NO